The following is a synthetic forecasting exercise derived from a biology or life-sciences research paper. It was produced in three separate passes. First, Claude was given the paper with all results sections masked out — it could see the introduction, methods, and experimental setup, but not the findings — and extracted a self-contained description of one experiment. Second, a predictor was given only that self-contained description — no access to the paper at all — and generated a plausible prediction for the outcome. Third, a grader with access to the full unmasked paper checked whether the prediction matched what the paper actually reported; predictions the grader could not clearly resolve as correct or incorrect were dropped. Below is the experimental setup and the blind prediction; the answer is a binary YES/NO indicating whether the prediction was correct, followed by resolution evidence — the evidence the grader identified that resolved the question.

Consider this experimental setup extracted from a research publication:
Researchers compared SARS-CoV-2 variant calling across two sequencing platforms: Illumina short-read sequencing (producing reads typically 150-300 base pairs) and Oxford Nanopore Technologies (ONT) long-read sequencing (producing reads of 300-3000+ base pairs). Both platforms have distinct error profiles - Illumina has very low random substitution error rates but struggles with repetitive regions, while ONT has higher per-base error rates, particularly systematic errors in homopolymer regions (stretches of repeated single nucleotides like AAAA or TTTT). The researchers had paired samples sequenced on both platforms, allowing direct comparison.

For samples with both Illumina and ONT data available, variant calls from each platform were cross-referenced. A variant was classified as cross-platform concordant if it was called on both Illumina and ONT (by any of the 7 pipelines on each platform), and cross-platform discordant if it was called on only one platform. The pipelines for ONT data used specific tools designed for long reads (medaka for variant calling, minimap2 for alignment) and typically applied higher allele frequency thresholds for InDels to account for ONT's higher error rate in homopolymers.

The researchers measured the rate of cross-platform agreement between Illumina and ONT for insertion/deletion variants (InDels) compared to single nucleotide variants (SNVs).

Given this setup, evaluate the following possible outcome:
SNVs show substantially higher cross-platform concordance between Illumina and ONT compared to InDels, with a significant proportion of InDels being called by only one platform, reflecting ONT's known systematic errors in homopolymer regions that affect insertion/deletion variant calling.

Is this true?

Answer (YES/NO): YES